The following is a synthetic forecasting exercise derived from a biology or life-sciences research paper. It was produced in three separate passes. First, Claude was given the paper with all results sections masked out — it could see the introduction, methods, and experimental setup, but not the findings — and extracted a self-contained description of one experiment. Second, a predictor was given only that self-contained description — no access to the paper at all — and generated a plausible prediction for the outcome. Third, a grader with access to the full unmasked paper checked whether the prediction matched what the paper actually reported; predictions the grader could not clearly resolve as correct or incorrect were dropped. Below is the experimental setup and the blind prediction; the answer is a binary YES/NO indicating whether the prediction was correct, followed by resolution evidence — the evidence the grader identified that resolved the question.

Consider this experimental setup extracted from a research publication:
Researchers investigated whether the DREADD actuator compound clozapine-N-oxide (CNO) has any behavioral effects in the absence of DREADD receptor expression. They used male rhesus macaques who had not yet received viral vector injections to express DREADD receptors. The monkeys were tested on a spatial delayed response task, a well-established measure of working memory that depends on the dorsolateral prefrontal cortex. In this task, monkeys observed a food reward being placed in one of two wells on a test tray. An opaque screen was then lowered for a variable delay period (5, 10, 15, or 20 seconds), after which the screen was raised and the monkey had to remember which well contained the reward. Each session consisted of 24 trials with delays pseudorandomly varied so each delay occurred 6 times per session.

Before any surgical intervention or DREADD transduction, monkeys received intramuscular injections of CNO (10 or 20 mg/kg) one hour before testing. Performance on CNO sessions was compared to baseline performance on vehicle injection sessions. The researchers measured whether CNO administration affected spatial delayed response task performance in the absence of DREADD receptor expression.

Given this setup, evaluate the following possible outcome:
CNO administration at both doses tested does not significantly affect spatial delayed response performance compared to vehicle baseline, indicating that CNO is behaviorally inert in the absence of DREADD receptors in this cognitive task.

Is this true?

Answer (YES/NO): NO